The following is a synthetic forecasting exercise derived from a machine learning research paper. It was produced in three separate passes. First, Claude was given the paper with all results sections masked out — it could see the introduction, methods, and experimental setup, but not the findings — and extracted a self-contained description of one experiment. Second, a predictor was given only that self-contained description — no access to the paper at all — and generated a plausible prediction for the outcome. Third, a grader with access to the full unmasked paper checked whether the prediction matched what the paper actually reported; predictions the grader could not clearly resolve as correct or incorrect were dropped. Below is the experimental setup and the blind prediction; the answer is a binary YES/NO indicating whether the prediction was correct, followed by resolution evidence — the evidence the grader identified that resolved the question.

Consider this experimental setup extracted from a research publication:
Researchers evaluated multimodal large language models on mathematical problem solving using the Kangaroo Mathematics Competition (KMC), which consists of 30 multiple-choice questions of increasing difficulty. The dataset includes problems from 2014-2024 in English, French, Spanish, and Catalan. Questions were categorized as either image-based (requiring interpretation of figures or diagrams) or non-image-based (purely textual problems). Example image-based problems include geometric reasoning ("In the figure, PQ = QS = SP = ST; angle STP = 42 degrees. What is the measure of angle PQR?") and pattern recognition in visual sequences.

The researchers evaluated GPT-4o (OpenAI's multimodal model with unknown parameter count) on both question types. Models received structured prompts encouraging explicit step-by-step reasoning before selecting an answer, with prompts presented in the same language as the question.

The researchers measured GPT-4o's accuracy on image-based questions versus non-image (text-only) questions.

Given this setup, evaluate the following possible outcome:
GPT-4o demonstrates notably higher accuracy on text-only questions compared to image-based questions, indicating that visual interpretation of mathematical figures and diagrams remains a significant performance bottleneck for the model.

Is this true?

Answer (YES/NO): YES